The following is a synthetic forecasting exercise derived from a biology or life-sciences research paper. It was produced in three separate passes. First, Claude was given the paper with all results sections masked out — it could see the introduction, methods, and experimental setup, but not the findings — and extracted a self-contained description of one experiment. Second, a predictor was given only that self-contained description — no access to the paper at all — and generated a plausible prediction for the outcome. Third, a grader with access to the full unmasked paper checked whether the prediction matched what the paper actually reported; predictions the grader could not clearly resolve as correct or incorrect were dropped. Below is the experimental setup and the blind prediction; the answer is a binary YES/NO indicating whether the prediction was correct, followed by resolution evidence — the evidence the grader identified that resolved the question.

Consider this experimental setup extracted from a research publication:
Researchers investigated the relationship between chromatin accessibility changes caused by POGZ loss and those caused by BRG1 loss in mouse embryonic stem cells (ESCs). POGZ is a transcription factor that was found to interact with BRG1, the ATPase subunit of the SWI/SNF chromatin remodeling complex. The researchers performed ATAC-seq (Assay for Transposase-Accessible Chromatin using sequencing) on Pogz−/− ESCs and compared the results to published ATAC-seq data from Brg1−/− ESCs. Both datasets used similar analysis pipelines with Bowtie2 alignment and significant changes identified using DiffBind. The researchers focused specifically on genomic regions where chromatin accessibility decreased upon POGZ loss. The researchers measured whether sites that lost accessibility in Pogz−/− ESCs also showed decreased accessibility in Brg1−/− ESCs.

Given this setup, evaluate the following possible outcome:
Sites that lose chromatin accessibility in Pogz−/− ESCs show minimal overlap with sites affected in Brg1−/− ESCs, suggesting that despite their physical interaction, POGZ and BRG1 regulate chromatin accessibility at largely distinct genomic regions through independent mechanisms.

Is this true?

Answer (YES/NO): NO